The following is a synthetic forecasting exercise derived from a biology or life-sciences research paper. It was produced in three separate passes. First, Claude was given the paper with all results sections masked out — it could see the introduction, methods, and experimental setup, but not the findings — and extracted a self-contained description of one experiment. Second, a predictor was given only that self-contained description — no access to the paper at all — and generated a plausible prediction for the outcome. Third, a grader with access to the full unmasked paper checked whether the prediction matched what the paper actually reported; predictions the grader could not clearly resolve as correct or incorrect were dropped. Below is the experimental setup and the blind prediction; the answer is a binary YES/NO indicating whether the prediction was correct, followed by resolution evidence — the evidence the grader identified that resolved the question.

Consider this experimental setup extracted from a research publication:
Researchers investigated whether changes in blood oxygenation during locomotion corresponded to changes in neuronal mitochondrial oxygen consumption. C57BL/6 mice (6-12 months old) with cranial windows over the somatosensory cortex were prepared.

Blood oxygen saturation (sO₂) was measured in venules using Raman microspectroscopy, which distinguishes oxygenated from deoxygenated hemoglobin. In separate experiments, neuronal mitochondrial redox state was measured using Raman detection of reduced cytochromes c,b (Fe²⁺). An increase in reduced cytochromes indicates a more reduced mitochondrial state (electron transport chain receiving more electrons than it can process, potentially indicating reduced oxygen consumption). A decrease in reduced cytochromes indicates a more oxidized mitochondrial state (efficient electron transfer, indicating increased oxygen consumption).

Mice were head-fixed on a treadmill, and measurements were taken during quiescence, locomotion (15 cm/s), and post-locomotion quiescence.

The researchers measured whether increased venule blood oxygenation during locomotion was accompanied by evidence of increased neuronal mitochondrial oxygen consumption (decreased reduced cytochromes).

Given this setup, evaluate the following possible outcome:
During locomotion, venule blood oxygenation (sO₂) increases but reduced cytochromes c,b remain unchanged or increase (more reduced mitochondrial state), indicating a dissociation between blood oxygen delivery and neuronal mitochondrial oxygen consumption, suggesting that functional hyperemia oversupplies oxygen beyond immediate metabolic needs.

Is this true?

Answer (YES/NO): NO